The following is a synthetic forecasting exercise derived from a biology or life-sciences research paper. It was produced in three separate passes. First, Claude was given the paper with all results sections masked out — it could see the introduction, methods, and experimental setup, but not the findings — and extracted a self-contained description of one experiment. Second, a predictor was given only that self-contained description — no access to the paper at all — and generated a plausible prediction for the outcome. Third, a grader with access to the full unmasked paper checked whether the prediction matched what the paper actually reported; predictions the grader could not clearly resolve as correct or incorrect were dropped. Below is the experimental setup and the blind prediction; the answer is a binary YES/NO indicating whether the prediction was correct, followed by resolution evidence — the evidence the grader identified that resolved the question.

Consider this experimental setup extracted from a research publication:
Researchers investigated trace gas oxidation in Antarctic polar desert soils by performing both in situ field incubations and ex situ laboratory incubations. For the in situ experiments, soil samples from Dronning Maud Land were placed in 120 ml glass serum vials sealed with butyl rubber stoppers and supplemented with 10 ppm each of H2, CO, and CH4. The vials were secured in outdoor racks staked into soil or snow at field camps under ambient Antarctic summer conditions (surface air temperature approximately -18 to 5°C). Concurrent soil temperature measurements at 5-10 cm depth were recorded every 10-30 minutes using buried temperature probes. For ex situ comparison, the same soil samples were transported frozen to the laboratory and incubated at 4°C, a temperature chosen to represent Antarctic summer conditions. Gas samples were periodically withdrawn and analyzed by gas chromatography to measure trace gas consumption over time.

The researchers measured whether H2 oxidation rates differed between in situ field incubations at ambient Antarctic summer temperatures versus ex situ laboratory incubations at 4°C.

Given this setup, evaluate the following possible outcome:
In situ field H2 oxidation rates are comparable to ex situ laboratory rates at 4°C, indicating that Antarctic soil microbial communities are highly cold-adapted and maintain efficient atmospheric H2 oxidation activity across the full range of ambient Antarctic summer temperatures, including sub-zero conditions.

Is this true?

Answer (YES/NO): YES